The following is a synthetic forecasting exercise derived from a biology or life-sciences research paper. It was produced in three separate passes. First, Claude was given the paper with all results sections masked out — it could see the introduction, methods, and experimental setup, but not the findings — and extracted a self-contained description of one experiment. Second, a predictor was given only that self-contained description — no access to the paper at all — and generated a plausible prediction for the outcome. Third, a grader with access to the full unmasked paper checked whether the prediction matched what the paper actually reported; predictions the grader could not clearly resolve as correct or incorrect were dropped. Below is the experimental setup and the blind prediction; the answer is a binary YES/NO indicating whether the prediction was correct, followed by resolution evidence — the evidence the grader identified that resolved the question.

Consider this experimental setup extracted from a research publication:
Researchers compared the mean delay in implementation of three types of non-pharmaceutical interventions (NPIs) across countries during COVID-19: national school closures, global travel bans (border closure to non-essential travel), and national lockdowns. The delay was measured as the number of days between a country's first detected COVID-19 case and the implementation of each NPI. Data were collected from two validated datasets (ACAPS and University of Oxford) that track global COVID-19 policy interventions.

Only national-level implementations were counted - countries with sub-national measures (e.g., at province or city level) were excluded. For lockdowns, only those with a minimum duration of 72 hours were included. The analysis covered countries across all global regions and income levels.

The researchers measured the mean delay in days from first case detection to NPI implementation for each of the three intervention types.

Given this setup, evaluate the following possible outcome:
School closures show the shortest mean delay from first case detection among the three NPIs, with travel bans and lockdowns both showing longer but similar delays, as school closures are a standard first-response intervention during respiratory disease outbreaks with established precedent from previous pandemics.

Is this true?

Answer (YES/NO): NO